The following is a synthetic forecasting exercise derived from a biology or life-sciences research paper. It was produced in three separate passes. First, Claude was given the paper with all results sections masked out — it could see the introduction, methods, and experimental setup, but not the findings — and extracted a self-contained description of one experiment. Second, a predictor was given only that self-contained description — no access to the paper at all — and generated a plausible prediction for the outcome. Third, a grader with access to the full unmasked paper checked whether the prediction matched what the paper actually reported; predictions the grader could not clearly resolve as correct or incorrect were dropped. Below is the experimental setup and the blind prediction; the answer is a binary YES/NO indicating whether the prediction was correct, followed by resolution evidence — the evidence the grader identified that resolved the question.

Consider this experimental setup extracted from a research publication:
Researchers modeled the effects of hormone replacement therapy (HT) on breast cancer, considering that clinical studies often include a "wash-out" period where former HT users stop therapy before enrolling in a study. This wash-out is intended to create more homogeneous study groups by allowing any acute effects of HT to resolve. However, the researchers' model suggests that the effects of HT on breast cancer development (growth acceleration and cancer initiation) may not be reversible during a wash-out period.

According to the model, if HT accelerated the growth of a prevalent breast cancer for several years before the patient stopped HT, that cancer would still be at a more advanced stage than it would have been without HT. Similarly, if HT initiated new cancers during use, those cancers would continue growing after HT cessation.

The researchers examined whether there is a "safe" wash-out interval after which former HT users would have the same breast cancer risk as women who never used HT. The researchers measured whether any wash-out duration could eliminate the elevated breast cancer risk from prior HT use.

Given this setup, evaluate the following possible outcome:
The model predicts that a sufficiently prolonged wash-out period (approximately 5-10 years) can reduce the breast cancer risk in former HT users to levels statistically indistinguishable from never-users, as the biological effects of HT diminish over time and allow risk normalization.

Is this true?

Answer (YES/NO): NO